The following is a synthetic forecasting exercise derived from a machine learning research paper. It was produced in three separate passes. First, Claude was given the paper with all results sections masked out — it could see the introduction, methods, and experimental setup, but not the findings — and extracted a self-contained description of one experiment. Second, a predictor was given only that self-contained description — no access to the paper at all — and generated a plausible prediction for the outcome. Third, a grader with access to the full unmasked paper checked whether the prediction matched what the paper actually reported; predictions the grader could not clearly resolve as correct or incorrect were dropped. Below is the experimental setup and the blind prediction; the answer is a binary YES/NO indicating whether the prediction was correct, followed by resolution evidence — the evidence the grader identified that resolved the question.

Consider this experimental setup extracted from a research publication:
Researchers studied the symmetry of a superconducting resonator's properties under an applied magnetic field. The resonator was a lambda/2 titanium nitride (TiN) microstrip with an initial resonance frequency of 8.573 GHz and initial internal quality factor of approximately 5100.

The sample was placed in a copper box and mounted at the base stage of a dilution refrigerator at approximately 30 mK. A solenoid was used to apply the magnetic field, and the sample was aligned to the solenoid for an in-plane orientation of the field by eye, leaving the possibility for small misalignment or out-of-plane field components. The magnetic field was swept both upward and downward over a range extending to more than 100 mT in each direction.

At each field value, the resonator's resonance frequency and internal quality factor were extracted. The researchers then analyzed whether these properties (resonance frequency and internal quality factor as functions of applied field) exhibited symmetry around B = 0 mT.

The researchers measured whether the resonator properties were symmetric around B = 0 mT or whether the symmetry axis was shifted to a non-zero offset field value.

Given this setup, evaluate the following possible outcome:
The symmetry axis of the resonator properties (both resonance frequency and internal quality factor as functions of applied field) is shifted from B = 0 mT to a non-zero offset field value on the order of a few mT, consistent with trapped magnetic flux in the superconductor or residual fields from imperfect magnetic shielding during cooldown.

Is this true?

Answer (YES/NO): YES